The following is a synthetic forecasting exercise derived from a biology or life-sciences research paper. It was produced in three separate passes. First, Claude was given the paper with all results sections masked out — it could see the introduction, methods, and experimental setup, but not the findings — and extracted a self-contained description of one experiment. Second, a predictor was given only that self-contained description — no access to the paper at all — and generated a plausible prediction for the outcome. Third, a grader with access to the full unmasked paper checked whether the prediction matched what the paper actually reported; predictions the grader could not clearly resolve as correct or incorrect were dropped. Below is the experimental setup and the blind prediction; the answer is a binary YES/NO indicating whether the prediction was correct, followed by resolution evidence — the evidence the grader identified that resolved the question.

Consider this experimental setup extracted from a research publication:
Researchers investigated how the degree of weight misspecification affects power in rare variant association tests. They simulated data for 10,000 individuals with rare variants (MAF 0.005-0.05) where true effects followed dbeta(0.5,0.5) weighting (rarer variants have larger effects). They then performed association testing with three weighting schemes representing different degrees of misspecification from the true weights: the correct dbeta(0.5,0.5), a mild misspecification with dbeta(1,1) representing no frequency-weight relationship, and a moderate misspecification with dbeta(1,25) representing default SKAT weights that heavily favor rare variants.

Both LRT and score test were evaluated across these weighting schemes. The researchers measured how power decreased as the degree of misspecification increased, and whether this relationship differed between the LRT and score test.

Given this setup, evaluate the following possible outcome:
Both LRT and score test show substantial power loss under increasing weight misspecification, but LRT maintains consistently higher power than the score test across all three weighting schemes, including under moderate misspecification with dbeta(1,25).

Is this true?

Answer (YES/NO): NO